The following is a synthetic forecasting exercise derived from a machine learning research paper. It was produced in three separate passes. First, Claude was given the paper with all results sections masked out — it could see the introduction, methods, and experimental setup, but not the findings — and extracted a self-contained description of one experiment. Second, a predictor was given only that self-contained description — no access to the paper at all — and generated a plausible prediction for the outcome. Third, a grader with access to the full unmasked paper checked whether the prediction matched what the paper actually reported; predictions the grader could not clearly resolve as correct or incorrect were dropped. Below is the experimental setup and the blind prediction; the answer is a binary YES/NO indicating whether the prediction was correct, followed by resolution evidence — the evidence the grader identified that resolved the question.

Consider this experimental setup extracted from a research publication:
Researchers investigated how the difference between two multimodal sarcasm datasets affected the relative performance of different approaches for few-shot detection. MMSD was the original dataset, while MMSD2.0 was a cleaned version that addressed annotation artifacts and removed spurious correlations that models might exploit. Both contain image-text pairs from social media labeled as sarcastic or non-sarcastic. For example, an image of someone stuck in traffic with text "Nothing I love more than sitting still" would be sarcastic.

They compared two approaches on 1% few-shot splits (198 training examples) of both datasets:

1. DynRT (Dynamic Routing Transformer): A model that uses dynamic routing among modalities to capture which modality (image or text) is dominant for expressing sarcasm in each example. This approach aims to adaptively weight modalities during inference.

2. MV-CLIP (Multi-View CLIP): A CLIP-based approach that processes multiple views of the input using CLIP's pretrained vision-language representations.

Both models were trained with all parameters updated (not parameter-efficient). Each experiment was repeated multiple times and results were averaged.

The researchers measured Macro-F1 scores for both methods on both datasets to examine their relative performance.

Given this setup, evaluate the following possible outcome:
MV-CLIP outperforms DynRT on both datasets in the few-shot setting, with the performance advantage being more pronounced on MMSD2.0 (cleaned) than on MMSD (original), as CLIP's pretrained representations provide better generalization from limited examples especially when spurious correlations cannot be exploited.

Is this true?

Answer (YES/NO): NO